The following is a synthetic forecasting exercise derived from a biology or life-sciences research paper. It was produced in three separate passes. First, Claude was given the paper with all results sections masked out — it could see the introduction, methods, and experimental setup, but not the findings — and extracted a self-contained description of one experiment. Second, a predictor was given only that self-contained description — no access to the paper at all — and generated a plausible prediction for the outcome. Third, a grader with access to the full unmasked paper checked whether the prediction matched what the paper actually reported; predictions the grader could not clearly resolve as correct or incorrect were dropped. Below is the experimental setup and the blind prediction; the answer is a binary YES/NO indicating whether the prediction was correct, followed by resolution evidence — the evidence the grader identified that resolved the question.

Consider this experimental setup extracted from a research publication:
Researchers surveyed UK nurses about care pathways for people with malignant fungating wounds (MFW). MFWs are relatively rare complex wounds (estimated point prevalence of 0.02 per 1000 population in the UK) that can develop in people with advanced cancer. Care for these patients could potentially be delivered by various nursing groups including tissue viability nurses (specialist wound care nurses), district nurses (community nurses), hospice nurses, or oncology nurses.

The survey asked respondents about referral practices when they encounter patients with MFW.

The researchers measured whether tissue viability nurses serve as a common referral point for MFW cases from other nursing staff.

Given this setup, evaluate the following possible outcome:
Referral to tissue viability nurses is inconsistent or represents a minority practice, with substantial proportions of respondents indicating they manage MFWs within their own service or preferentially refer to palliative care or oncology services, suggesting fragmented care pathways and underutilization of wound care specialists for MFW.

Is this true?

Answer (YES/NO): NO